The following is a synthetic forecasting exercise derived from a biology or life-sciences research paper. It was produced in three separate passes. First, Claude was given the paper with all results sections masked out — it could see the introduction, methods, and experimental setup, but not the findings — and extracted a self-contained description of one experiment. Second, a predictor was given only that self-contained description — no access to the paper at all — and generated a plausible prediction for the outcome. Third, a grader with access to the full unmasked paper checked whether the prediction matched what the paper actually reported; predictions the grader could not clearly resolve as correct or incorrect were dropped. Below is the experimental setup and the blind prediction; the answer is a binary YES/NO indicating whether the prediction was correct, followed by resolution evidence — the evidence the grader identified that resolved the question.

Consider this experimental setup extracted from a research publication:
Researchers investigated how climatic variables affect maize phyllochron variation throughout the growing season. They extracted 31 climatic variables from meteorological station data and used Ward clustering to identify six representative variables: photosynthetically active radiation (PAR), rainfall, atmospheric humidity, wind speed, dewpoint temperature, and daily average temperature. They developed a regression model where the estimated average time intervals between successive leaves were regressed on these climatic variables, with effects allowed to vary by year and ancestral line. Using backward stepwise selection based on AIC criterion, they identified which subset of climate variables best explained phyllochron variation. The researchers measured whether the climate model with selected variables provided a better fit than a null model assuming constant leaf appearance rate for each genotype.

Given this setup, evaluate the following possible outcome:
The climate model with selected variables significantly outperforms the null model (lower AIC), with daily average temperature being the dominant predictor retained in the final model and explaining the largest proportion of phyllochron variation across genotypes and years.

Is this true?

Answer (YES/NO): NO